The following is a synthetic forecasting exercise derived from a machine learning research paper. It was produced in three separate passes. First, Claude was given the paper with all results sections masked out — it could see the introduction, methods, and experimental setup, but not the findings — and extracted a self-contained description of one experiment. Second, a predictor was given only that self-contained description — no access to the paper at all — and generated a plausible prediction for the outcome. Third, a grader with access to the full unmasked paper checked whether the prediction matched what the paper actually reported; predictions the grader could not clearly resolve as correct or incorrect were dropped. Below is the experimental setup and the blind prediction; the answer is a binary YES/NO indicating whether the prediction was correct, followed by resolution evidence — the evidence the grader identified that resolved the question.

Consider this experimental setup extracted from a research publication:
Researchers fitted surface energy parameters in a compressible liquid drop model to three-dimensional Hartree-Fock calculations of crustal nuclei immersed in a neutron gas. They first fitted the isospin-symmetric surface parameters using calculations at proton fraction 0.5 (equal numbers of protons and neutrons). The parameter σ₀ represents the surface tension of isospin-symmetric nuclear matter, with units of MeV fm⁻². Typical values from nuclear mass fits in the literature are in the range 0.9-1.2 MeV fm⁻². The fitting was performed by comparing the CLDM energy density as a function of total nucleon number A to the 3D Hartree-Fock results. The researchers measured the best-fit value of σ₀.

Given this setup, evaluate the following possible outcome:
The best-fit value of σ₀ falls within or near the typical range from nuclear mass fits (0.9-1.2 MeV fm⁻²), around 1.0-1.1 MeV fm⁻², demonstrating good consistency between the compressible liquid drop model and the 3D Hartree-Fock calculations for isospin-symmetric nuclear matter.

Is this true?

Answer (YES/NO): YES